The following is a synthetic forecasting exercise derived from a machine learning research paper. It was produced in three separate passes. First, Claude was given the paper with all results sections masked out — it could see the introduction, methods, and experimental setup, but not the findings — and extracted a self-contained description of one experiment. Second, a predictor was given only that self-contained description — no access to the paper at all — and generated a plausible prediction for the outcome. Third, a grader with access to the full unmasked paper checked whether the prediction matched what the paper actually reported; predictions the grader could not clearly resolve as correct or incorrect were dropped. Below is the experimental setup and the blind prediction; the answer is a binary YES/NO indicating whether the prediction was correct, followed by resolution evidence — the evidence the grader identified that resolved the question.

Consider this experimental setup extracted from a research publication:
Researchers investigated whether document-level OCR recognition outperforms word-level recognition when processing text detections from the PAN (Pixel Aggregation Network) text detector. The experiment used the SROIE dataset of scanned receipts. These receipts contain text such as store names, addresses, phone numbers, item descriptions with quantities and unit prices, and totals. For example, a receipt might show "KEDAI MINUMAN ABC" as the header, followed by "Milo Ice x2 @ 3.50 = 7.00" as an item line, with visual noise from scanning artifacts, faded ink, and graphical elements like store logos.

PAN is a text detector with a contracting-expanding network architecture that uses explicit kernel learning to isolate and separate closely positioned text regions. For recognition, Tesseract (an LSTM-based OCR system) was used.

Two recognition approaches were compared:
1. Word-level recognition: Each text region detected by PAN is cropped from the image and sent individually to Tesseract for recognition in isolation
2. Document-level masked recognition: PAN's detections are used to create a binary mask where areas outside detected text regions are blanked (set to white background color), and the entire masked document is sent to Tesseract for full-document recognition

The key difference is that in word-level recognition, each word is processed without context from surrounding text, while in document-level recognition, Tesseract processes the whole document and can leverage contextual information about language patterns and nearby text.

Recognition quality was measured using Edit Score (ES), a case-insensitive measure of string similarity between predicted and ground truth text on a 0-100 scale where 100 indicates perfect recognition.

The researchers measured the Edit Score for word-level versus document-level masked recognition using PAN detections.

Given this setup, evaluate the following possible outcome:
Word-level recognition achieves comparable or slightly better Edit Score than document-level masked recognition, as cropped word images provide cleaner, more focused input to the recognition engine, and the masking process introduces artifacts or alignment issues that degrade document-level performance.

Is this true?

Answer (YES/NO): NO